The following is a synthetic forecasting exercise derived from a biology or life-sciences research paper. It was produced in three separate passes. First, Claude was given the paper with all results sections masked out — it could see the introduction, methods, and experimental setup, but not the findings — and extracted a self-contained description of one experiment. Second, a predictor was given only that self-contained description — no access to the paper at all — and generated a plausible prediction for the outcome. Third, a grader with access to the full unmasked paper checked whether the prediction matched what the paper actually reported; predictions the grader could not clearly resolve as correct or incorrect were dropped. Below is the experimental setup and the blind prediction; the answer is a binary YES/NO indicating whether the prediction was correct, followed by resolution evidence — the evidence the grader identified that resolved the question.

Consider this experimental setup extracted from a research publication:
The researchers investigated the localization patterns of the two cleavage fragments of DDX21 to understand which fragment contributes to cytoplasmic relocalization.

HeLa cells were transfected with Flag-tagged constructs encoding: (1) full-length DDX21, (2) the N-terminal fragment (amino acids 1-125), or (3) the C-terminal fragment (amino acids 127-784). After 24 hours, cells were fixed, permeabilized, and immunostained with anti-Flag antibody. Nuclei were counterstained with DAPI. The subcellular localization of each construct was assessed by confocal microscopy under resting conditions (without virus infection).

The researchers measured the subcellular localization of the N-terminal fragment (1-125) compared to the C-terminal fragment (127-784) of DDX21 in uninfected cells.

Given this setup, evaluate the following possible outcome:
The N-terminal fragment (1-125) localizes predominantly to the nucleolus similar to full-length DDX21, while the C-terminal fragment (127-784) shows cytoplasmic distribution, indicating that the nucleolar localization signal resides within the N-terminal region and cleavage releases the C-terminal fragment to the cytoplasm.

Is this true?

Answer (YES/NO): NO